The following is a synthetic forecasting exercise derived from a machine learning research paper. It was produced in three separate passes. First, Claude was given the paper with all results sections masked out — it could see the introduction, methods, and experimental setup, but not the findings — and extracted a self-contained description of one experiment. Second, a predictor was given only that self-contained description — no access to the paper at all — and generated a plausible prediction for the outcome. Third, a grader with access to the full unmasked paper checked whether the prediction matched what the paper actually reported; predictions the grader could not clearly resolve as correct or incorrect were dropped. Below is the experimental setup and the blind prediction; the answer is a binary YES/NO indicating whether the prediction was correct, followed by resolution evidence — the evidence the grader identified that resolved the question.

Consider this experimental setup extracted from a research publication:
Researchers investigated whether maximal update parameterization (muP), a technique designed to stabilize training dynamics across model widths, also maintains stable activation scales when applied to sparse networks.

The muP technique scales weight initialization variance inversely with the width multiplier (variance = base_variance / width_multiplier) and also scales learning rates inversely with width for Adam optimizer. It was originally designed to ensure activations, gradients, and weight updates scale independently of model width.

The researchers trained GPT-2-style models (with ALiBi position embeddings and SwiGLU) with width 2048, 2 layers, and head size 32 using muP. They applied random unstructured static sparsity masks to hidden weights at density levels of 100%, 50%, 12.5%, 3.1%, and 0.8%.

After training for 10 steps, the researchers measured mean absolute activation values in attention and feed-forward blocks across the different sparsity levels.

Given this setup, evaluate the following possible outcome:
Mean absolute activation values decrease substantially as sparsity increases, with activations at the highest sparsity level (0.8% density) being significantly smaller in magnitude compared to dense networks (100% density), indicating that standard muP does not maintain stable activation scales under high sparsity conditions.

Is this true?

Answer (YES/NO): YES